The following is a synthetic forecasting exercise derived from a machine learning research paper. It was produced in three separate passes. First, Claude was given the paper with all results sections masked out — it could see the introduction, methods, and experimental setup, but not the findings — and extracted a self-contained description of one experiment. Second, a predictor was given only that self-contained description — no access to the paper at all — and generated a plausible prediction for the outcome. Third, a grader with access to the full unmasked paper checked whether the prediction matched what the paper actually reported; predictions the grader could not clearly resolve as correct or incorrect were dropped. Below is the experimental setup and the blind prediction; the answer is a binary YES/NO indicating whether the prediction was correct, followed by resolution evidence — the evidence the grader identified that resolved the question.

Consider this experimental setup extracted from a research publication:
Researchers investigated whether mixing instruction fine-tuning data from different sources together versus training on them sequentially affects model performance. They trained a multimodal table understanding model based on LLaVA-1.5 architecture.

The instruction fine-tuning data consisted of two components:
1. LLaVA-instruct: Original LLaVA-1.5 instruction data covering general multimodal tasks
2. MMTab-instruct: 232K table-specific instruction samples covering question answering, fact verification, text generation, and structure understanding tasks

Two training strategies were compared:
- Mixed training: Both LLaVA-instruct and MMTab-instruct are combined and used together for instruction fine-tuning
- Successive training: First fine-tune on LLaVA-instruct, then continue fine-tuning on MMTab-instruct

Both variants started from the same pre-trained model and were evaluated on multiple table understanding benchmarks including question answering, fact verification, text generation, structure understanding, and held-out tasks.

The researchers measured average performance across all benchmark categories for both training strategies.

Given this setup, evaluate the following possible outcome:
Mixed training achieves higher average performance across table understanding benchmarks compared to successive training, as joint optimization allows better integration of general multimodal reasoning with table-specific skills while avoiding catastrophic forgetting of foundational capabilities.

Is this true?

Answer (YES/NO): YES